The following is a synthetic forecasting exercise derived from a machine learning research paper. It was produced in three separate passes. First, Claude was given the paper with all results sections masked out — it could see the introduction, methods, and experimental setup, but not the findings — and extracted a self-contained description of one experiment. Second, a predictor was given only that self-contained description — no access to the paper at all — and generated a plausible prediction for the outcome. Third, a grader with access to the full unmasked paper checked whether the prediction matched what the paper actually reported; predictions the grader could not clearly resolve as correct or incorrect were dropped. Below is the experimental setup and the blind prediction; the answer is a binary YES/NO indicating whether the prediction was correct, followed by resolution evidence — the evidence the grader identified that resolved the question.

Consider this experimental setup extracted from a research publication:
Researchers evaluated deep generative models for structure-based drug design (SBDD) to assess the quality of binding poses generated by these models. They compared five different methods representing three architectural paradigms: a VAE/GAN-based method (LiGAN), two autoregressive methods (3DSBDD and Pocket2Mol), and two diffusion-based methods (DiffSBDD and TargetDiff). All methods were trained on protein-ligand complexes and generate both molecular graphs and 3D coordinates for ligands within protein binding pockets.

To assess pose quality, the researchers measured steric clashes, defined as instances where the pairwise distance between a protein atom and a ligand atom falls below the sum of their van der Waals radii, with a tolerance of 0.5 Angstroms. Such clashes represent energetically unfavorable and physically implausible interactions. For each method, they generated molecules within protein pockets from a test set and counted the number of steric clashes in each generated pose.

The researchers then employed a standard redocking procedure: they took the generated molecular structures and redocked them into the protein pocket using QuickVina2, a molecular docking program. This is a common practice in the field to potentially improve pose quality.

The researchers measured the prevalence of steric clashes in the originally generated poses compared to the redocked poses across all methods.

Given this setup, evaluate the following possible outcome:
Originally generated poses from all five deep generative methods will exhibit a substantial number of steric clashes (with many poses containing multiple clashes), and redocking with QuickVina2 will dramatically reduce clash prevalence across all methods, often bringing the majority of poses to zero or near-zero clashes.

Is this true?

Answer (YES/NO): NO